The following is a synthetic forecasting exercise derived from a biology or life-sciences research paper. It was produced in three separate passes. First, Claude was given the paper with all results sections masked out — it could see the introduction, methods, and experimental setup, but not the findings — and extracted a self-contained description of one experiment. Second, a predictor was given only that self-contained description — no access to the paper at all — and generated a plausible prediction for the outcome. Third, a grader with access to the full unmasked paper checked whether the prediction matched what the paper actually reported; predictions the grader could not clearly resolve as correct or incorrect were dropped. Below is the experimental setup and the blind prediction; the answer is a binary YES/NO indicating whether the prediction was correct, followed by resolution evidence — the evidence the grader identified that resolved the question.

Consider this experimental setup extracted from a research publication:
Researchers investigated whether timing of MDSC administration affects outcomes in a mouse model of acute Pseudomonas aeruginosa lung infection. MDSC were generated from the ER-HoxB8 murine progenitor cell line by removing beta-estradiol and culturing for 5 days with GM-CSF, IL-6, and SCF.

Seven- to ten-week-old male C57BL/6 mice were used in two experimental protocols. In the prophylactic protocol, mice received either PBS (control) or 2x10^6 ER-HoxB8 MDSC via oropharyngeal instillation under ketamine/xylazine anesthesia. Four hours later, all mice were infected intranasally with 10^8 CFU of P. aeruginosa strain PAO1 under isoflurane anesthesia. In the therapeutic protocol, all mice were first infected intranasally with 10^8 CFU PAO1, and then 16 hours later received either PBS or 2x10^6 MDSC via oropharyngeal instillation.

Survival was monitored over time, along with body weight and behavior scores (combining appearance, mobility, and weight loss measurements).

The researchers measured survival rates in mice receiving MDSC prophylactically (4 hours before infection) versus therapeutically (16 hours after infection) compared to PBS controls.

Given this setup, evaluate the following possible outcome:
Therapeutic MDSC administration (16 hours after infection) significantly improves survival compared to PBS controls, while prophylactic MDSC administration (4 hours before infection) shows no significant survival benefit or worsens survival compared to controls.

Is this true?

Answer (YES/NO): NO